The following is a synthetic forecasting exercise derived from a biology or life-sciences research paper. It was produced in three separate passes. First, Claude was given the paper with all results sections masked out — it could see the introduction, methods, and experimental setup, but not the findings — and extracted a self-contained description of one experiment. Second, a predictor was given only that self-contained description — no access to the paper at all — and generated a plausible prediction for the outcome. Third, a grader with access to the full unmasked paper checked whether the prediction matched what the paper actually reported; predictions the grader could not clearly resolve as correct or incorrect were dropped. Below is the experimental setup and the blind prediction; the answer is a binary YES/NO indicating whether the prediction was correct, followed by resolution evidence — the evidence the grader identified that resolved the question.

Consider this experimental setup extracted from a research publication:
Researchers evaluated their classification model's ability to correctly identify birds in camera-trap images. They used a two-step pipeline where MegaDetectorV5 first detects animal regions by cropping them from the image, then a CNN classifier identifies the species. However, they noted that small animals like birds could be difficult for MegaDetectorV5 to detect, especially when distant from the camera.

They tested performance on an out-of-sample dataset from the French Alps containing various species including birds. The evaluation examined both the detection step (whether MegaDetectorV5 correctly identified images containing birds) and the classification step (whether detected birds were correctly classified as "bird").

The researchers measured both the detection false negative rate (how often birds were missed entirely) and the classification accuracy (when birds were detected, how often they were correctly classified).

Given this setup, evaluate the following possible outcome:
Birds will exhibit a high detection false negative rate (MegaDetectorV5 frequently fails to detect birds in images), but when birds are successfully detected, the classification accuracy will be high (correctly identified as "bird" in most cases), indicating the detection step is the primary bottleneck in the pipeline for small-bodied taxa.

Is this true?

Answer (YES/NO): YES